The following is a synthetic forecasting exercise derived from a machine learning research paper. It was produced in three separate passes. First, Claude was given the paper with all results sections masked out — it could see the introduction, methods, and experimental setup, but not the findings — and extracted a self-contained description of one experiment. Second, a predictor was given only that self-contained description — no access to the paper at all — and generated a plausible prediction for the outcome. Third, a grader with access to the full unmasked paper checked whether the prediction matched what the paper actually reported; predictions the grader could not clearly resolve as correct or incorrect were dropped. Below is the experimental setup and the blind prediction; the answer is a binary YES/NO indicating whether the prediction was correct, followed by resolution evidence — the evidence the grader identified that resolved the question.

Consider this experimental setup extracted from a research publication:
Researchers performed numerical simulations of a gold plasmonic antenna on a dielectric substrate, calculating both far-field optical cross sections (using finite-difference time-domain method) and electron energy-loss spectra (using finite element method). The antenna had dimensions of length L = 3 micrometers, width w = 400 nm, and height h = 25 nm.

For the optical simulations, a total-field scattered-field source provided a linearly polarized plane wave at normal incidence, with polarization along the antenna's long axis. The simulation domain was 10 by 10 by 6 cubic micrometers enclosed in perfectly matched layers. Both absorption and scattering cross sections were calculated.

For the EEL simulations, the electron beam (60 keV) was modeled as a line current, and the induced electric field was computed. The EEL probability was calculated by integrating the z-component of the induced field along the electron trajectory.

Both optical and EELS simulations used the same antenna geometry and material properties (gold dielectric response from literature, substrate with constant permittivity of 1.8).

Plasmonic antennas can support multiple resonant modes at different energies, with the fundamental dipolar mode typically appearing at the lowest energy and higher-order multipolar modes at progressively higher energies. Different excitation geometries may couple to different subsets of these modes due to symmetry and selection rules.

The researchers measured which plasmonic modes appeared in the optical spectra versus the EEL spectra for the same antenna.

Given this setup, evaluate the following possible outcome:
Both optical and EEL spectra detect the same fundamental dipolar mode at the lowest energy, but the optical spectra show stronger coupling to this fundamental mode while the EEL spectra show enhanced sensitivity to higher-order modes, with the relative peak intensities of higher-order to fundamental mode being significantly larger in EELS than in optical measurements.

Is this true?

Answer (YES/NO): NO